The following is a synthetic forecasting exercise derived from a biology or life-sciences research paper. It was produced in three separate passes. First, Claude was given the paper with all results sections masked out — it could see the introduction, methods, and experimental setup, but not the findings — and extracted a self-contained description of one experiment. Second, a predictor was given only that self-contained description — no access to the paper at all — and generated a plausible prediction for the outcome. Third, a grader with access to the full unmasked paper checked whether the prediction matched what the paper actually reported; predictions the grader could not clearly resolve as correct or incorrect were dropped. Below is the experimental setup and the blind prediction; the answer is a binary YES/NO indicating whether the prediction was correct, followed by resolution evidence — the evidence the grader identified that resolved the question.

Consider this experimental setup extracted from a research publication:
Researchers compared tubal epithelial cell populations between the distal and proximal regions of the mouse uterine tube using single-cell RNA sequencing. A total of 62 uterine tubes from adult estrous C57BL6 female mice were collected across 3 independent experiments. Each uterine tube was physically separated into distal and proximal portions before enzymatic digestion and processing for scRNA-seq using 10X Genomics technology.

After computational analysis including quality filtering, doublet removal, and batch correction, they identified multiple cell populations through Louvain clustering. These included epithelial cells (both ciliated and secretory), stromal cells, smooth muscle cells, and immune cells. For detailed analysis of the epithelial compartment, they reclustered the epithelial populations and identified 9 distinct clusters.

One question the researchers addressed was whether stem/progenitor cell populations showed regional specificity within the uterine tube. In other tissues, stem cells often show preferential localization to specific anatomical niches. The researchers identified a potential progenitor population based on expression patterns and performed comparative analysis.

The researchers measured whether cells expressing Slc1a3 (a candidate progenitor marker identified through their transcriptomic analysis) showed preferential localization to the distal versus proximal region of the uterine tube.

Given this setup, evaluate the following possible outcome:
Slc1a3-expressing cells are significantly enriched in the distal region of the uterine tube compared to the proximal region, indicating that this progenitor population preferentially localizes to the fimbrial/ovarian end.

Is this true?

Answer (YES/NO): YES